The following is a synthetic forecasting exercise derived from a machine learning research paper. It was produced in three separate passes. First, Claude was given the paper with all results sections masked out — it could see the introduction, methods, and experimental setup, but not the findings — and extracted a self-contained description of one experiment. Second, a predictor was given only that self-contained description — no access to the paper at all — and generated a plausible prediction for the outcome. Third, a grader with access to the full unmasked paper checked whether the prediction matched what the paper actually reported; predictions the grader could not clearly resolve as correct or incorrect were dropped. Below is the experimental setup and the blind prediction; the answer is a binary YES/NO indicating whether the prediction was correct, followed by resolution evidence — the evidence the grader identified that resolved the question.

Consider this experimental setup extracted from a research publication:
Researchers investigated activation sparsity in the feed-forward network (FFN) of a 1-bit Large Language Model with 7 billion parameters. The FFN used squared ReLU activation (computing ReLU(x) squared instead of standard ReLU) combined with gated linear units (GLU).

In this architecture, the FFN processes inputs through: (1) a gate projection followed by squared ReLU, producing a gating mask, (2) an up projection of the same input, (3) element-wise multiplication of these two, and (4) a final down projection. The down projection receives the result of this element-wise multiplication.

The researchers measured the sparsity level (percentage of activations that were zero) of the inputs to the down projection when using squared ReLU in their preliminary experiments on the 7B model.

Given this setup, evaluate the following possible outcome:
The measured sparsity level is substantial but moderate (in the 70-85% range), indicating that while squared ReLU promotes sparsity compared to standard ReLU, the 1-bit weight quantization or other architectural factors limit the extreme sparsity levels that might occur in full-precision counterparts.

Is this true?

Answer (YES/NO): YES